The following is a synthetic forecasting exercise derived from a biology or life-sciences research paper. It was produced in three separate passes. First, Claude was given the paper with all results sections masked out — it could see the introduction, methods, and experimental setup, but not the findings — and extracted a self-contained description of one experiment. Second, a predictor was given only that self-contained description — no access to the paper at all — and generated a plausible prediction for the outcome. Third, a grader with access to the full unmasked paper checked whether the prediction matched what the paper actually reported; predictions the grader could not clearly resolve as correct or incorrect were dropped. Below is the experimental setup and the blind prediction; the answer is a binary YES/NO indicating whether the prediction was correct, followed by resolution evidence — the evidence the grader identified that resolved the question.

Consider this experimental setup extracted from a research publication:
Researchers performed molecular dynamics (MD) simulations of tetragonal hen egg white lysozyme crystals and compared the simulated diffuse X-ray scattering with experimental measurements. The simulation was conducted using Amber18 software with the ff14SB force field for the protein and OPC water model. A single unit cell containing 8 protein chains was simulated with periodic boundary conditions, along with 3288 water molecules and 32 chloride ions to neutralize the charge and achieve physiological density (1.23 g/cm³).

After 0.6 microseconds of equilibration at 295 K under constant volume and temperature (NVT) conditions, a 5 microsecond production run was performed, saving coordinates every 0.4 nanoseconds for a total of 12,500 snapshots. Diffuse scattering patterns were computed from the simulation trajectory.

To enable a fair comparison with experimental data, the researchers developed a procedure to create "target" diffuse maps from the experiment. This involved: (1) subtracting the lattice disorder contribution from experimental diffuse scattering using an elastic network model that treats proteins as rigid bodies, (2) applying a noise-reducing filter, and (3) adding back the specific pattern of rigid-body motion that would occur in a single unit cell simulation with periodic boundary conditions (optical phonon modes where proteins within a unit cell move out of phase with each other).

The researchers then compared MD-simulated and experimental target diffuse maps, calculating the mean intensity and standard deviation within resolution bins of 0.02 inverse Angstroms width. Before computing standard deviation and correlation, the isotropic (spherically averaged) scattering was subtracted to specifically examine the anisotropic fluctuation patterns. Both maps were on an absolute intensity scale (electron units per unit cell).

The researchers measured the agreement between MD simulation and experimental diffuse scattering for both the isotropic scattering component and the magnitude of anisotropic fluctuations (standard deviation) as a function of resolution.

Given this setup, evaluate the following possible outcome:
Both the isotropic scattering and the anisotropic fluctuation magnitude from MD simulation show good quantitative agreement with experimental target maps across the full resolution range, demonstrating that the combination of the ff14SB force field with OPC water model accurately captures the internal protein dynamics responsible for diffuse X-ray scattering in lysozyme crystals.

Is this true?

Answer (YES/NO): YES